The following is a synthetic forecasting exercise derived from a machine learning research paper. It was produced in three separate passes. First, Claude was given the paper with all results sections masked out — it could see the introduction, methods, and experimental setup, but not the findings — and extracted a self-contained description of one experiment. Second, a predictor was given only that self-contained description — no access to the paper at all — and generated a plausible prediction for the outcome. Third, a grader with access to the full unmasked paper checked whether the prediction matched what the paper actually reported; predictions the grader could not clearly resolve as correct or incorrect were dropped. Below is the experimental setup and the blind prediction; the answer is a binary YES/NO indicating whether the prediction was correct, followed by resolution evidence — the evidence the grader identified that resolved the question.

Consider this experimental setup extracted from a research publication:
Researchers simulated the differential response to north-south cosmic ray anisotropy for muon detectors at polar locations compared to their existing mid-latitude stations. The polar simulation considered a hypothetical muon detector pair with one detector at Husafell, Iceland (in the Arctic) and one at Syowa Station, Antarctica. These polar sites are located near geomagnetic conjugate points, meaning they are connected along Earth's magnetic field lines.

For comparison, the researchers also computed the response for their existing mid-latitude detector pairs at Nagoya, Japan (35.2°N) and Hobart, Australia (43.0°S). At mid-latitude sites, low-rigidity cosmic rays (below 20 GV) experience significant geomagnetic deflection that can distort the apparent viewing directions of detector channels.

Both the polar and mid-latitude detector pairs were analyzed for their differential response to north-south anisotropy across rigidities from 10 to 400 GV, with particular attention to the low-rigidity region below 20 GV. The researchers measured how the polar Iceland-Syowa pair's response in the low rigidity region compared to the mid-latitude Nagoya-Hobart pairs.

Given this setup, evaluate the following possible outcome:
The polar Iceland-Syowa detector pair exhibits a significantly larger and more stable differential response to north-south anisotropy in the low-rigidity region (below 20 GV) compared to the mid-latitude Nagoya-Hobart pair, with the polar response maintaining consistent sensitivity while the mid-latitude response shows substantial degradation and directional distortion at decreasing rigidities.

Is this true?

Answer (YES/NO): YES